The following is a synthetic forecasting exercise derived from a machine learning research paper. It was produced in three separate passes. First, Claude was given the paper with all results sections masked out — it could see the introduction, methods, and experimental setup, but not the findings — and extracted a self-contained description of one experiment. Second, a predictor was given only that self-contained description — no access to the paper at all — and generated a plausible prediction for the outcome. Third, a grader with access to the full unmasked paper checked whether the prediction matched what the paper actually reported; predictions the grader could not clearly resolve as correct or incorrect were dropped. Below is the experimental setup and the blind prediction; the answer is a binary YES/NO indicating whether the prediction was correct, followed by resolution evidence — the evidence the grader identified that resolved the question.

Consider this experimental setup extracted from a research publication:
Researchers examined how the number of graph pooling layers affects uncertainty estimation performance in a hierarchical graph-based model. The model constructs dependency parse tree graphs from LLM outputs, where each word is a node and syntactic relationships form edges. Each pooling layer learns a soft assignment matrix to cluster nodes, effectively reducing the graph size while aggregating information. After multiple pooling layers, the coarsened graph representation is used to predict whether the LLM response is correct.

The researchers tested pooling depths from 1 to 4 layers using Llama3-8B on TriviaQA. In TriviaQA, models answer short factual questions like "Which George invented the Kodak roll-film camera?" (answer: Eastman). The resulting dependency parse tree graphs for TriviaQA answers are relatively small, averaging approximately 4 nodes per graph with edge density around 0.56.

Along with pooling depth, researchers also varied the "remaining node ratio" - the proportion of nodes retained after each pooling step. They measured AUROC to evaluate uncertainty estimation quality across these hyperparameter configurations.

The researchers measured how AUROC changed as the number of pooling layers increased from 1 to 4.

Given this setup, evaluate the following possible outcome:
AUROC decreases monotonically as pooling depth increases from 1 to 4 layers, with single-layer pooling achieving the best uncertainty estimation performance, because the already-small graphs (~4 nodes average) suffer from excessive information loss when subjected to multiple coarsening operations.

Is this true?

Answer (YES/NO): NO